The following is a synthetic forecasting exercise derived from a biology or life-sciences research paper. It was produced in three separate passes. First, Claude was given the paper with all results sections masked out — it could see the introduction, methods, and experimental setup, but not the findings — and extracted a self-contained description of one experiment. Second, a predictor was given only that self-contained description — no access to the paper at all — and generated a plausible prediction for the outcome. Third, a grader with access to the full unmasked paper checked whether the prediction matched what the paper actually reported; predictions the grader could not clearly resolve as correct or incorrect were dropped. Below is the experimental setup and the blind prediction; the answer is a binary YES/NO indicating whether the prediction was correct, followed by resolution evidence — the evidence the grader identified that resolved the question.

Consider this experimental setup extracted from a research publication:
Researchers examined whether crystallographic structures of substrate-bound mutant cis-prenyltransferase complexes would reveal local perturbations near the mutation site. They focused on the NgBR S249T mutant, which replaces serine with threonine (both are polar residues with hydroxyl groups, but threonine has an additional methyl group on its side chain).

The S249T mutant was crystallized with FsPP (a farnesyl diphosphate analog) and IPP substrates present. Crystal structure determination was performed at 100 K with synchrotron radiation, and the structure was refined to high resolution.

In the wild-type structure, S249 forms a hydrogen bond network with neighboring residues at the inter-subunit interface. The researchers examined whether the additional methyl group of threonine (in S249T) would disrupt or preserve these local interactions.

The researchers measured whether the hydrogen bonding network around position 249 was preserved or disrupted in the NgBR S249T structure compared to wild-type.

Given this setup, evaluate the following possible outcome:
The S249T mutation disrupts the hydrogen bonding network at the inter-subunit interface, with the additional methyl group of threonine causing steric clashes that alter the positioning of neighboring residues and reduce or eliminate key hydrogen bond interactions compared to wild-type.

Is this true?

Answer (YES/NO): NO